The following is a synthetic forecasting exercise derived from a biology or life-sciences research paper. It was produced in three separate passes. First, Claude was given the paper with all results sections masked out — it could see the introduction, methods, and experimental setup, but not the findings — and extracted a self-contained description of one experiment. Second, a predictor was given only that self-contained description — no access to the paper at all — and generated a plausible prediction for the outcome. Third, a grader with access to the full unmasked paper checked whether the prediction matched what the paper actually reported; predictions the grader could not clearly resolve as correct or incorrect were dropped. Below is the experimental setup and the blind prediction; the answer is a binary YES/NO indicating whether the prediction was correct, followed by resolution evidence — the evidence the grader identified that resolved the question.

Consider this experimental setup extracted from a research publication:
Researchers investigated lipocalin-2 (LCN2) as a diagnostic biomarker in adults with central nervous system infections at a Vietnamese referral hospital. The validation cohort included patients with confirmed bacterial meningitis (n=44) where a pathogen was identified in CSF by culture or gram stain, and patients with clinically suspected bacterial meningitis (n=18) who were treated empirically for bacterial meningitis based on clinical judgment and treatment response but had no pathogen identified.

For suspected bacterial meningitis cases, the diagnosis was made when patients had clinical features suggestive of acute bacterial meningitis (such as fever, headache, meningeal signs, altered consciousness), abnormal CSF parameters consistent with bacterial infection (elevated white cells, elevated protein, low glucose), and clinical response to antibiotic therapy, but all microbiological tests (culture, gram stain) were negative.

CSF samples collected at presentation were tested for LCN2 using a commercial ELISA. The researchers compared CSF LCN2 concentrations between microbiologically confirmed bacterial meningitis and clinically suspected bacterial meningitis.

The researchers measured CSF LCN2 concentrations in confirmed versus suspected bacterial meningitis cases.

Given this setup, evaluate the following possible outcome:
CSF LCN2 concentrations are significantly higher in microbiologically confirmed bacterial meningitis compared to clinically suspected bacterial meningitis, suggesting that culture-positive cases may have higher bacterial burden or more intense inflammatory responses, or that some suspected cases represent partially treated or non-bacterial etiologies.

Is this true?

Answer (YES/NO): NO